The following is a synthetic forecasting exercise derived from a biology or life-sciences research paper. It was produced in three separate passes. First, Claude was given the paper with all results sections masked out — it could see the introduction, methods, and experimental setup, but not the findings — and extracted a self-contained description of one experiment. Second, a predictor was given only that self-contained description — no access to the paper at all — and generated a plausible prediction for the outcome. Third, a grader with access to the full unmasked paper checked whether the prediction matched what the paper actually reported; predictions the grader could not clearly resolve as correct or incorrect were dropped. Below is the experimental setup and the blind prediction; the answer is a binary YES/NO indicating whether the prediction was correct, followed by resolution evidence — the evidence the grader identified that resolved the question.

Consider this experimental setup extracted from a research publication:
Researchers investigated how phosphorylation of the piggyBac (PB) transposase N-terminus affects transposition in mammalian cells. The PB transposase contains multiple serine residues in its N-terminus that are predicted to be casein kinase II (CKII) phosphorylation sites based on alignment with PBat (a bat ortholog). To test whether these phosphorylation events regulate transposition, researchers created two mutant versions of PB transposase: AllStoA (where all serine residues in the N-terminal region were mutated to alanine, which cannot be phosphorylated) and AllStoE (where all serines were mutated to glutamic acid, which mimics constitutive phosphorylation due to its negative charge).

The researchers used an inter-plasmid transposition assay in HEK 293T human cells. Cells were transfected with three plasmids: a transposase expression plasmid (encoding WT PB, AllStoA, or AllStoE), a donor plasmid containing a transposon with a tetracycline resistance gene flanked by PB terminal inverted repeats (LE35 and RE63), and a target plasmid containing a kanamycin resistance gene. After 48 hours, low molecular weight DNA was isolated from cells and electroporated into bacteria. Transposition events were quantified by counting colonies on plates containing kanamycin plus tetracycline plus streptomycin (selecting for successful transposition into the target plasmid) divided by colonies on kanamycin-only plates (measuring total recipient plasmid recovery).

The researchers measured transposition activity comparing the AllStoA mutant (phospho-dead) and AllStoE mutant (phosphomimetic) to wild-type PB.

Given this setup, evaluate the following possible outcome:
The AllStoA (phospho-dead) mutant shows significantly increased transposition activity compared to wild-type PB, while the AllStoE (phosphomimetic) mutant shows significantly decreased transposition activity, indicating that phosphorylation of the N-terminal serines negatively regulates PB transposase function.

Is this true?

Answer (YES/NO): NO